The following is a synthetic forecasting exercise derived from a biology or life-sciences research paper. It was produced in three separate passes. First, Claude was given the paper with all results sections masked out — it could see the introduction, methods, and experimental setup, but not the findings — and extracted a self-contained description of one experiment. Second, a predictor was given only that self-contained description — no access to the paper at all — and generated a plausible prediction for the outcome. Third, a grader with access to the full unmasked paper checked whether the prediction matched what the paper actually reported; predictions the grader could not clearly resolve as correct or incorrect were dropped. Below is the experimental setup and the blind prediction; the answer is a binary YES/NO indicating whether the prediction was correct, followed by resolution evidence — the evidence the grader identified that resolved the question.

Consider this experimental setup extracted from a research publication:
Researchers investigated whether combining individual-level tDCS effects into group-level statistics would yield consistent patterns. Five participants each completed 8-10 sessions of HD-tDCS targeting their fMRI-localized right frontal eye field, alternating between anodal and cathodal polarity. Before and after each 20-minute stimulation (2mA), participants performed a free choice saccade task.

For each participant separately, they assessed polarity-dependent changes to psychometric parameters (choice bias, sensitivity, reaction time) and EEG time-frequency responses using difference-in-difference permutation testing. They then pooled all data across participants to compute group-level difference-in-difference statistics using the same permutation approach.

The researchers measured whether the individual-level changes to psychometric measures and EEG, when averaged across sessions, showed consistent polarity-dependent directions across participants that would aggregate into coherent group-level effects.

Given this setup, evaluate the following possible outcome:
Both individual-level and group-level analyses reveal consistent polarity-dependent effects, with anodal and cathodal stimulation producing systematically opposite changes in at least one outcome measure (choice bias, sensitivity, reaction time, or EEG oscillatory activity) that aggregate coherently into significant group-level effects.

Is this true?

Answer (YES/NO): NO